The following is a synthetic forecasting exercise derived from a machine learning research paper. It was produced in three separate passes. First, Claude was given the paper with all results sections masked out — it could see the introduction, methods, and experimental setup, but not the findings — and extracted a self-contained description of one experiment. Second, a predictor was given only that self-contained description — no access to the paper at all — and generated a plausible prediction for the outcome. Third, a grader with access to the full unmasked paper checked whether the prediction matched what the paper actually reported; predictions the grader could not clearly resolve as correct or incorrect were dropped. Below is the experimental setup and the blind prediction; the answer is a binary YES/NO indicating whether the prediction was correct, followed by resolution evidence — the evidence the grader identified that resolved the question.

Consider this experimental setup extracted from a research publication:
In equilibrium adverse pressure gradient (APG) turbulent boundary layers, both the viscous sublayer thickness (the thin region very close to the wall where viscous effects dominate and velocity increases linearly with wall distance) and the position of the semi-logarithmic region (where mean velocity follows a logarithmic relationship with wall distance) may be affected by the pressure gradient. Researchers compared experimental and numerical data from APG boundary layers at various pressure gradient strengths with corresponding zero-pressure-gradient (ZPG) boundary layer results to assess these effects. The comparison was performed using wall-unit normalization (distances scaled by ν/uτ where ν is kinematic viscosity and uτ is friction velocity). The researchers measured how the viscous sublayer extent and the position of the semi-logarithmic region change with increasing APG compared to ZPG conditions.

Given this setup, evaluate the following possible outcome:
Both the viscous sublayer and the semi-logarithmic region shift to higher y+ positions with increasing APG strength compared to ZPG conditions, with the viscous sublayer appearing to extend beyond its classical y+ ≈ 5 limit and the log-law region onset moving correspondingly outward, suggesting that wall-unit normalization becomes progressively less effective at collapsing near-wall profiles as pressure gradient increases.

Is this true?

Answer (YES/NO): NO